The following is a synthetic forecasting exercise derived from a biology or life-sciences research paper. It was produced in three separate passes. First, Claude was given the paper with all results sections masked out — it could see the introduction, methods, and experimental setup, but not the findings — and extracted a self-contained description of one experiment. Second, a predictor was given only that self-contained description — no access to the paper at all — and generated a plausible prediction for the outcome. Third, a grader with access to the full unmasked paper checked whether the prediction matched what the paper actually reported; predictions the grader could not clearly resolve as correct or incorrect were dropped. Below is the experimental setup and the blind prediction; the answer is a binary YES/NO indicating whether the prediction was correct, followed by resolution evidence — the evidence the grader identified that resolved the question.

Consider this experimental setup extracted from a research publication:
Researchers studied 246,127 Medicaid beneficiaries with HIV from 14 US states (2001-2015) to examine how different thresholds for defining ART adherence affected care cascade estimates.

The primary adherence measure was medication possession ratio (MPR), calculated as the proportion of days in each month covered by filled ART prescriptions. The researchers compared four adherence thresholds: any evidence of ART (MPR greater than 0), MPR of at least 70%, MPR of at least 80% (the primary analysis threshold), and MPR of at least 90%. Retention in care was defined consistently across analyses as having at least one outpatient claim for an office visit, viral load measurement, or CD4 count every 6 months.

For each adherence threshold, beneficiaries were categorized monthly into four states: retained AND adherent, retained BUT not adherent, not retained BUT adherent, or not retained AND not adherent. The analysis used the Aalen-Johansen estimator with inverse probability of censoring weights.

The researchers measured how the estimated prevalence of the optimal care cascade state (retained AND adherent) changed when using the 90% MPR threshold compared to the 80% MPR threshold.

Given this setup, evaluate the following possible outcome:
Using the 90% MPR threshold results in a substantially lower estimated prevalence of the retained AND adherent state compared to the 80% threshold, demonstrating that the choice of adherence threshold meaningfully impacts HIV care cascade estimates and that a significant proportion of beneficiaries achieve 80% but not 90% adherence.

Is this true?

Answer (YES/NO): YES